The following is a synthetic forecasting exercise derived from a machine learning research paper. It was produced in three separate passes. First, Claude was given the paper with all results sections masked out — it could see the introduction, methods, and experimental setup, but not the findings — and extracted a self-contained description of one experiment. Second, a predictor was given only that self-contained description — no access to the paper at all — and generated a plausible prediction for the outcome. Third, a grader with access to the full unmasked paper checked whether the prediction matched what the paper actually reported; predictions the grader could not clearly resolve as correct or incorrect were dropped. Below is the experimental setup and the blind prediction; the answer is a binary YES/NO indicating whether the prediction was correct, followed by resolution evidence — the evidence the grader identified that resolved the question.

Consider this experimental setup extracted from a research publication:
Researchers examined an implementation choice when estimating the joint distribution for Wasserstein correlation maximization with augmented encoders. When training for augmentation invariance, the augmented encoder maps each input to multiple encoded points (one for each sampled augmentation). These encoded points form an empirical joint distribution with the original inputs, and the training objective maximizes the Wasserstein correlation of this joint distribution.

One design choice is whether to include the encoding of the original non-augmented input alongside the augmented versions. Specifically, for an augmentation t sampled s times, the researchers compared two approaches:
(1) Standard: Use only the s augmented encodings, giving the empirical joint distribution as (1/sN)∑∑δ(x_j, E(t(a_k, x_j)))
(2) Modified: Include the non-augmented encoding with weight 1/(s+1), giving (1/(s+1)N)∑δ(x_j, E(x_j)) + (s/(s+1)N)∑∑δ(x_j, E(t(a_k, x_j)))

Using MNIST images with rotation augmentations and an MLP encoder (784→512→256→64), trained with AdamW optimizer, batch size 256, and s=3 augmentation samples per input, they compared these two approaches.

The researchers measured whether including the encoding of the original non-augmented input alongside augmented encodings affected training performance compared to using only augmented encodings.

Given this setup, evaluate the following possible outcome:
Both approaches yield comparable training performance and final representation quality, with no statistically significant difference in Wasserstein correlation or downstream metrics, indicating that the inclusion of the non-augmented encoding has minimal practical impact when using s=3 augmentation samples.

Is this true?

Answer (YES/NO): NO